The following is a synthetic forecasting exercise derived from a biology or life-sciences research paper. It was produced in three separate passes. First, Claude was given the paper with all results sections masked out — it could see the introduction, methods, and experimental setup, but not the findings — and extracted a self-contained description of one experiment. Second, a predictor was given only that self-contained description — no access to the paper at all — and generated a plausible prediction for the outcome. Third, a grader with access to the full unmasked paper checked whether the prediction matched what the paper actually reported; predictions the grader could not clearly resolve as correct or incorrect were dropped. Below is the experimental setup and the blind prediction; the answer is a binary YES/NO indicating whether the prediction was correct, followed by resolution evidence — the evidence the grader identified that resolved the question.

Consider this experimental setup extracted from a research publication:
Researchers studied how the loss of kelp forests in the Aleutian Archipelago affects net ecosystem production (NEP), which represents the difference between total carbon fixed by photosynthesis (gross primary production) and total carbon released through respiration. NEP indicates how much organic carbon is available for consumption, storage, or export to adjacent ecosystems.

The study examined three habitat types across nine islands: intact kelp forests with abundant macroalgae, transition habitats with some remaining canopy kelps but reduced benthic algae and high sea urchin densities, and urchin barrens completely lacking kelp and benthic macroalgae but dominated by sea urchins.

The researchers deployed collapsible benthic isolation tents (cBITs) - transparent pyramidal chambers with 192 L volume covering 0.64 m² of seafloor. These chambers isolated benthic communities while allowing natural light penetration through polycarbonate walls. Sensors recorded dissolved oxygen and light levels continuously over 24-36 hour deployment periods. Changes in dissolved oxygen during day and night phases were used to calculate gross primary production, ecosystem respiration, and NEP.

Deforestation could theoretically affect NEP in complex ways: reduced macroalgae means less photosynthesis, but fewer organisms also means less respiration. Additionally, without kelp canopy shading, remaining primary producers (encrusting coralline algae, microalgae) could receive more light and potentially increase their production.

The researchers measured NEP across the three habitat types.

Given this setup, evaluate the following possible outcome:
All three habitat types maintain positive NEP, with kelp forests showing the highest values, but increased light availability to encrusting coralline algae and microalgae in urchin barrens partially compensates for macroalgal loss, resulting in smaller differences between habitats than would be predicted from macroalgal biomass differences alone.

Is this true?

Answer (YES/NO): NO